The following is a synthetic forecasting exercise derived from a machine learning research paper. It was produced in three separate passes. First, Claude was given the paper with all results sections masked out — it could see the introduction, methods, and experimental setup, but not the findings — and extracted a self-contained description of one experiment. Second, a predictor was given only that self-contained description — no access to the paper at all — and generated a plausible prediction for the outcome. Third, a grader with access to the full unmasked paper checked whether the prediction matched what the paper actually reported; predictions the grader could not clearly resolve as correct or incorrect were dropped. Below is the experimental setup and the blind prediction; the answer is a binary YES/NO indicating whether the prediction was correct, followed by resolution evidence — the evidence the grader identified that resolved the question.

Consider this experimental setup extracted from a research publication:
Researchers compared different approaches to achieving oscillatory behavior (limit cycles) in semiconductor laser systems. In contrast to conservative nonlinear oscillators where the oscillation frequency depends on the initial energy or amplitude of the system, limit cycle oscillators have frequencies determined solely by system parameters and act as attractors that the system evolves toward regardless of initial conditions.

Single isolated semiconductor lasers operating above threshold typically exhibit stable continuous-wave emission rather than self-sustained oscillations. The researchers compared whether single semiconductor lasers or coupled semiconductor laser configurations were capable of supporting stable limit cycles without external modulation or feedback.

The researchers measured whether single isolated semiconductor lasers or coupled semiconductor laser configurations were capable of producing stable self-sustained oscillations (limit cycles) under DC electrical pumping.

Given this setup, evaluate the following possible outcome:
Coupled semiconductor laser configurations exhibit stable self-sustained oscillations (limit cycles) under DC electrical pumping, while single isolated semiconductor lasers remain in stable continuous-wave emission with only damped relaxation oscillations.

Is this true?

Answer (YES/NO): YES